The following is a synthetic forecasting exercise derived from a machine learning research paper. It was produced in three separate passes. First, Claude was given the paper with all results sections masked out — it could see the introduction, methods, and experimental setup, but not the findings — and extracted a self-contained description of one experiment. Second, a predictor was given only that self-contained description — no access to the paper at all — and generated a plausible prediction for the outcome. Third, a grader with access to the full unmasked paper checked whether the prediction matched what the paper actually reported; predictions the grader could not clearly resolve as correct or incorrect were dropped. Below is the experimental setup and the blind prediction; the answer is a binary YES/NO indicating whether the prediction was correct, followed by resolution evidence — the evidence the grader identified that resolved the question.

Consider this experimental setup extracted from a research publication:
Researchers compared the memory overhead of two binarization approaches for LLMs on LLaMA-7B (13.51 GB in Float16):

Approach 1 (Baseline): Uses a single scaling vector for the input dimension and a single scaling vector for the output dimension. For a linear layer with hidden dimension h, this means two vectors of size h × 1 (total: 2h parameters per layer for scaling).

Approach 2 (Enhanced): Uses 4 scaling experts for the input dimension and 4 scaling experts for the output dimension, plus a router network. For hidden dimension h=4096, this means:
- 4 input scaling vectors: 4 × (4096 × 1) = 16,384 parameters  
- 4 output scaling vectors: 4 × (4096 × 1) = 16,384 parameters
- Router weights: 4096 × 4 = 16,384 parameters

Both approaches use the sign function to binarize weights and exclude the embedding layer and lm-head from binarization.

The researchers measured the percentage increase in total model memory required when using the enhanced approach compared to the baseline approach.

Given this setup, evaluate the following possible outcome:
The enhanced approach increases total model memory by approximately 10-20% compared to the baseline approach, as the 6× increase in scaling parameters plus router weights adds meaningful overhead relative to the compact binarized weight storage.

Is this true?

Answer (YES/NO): NO